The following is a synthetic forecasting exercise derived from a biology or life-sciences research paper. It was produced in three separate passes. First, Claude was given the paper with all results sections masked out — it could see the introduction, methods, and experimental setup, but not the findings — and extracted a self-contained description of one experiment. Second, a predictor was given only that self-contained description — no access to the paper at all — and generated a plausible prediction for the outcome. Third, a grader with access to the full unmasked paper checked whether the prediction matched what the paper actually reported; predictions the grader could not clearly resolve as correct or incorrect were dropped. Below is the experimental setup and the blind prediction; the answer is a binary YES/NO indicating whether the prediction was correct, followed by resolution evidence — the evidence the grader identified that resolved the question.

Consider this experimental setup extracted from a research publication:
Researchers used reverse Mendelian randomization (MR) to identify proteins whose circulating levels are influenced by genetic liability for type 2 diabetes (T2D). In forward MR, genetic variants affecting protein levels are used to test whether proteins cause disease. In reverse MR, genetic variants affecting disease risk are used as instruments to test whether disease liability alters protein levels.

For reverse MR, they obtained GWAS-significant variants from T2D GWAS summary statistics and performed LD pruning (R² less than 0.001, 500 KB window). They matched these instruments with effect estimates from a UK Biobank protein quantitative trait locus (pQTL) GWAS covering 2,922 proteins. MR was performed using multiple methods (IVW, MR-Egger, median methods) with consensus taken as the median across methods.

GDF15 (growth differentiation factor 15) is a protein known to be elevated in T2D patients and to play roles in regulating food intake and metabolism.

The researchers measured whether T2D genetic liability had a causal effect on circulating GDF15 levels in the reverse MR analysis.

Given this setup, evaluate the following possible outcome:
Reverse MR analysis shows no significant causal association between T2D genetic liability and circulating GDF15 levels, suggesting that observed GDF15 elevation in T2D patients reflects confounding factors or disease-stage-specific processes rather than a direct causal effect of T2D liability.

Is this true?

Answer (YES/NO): NO